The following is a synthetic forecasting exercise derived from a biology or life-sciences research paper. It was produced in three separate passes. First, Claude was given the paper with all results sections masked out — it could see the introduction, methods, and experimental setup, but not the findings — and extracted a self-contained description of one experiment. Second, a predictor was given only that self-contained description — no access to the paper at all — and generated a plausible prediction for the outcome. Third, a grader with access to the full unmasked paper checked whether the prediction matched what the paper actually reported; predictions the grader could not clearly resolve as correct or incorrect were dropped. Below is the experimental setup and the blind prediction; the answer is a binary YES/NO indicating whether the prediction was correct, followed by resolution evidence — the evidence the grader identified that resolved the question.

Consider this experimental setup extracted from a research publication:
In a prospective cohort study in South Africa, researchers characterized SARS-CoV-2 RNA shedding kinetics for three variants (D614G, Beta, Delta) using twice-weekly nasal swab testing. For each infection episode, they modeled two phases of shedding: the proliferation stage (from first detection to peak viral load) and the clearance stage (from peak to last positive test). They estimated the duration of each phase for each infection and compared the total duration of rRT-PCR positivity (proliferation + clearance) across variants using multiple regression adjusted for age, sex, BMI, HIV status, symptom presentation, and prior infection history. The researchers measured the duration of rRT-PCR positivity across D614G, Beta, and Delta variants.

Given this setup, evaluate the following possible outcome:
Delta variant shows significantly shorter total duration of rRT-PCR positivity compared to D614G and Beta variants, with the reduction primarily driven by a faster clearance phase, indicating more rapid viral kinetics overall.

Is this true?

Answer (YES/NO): NO